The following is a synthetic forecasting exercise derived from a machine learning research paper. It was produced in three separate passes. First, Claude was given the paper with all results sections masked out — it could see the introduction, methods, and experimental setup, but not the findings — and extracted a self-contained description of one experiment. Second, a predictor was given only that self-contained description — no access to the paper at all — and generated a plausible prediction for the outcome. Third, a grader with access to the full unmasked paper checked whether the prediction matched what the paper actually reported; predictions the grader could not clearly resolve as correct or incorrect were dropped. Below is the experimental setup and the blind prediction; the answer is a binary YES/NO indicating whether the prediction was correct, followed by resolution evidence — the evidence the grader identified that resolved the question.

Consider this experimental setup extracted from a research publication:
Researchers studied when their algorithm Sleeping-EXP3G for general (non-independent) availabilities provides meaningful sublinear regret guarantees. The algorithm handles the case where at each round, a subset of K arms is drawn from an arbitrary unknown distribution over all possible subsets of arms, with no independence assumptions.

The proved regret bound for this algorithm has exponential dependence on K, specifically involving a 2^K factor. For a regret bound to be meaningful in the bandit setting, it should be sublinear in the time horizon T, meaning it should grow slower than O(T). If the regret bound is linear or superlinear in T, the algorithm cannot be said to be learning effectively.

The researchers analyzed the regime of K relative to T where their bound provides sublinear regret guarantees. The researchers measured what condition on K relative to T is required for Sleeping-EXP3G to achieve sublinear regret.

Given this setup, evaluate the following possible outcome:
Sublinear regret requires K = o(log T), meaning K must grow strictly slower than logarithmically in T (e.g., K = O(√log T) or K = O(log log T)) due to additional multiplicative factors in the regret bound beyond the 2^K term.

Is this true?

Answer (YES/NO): NO